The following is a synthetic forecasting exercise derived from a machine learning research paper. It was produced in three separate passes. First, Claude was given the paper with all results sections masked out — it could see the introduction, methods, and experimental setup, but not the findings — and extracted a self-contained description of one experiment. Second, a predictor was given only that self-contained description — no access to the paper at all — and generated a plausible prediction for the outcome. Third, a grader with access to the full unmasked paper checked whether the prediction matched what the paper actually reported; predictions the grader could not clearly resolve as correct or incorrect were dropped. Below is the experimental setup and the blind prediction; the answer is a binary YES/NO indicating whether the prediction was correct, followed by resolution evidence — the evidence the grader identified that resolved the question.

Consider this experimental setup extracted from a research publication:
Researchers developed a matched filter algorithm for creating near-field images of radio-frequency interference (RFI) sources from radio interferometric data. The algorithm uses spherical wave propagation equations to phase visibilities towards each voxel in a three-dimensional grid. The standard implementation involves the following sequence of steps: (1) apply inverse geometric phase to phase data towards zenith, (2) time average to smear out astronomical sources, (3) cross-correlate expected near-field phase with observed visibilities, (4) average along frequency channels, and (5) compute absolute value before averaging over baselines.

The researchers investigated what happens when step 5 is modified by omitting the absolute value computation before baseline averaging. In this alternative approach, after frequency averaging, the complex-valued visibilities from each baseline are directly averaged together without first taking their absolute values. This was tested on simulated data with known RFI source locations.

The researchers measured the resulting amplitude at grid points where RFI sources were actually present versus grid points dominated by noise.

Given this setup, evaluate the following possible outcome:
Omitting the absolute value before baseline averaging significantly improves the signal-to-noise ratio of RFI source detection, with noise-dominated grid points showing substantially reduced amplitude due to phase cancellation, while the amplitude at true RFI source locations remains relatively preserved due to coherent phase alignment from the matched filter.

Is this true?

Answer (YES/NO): NO